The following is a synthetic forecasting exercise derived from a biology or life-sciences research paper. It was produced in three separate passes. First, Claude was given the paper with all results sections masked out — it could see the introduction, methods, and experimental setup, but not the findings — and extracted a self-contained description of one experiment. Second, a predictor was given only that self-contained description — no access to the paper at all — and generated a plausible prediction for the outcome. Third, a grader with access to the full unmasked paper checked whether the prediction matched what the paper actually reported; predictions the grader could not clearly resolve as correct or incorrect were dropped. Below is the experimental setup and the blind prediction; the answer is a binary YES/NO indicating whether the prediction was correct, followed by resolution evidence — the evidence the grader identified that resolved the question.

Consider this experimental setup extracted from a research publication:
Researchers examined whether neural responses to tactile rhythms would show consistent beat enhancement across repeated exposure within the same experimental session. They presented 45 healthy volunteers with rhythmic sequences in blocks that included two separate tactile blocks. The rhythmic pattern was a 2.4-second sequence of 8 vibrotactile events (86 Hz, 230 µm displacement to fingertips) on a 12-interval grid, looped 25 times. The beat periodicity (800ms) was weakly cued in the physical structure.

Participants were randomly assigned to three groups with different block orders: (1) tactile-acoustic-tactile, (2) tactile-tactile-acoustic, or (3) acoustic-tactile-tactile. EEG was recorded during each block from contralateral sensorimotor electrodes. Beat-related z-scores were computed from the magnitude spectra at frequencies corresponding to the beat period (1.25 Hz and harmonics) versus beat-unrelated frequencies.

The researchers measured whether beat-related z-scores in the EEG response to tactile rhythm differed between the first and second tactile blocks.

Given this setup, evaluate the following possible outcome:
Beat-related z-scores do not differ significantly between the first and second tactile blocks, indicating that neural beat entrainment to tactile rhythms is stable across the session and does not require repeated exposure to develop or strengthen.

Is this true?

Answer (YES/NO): YES